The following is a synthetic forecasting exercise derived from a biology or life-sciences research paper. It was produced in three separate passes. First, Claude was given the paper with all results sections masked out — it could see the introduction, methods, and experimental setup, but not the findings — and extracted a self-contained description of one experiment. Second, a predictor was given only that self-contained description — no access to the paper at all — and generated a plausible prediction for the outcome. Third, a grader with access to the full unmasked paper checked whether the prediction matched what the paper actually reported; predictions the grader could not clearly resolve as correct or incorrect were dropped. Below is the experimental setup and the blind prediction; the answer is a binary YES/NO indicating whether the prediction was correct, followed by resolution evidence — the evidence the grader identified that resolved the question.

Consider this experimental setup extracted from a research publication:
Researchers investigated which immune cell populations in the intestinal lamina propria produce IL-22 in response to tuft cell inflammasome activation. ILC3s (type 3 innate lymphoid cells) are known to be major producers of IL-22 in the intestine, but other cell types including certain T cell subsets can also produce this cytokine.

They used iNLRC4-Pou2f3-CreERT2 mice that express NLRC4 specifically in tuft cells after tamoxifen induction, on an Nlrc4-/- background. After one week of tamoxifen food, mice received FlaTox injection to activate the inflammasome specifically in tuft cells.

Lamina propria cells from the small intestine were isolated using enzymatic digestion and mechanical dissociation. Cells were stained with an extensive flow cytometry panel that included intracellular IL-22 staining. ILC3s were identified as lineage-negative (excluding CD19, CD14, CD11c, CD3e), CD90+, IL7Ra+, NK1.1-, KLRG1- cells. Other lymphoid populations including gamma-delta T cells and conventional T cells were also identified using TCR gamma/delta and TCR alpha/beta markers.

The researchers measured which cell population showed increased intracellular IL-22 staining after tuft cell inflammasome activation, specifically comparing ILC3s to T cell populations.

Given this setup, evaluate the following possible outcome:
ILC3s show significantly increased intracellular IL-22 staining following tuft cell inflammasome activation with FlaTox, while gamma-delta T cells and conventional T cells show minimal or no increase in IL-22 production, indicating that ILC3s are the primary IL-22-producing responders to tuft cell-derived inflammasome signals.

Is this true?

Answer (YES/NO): YES